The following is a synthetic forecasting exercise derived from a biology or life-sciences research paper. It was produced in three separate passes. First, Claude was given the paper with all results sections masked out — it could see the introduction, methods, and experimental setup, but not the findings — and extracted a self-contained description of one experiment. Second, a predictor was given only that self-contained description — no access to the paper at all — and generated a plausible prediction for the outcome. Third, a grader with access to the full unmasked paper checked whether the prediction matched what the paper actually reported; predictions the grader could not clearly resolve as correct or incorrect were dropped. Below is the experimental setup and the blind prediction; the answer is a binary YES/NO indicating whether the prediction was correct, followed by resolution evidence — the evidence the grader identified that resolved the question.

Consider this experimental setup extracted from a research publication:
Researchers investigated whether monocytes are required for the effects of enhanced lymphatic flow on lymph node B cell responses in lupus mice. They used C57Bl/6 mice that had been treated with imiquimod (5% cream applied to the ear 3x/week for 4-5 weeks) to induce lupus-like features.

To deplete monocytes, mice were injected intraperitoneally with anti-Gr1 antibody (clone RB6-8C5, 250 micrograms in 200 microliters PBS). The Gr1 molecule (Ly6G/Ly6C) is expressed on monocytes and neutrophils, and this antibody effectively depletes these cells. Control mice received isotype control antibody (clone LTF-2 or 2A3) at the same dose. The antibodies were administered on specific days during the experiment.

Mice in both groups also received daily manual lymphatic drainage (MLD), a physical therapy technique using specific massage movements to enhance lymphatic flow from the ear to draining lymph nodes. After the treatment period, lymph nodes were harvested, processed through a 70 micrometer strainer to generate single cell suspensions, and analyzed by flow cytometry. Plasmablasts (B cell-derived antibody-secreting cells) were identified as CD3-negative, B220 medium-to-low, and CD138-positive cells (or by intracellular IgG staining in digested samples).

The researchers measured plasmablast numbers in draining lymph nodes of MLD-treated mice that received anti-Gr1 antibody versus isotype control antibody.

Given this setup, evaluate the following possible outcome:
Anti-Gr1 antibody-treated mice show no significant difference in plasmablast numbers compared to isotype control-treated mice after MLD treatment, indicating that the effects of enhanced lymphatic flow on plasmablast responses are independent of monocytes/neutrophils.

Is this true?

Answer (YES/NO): NO